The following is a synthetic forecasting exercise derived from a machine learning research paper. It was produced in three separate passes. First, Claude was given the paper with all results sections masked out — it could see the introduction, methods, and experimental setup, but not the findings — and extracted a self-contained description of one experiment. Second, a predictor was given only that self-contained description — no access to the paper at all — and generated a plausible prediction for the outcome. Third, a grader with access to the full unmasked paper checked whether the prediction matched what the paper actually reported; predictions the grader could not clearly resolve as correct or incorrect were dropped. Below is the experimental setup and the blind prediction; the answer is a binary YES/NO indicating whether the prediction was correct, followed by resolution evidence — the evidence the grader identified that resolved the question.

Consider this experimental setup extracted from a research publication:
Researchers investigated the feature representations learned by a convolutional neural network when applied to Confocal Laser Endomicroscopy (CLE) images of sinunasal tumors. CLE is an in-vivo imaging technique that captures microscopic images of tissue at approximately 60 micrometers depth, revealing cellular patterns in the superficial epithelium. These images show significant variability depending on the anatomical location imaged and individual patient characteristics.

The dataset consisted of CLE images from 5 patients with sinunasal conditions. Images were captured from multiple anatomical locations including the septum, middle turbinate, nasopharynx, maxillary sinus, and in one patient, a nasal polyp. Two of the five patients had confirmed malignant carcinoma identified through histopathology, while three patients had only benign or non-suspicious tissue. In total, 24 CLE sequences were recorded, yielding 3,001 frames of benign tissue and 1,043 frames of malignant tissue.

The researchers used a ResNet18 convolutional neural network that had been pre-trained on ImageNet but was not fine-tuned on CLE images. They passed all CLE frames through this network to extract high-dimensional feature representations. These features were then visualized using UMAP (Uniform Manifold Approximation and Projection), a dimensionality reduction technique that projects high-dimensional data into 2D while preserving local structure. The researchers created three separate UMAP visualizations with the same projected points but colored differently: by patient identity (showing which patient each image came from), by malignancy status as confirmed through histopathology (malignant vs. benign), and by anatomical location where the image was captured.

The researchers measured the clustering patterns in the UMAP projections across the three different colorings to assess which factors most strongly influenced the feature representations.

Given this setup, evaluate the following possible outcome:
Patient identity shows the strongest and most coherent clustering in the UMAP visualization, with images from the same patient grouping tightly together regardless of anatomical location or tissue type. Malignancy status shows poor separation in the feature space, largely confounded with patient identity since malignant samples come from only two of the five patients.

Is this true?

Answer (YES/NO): NO